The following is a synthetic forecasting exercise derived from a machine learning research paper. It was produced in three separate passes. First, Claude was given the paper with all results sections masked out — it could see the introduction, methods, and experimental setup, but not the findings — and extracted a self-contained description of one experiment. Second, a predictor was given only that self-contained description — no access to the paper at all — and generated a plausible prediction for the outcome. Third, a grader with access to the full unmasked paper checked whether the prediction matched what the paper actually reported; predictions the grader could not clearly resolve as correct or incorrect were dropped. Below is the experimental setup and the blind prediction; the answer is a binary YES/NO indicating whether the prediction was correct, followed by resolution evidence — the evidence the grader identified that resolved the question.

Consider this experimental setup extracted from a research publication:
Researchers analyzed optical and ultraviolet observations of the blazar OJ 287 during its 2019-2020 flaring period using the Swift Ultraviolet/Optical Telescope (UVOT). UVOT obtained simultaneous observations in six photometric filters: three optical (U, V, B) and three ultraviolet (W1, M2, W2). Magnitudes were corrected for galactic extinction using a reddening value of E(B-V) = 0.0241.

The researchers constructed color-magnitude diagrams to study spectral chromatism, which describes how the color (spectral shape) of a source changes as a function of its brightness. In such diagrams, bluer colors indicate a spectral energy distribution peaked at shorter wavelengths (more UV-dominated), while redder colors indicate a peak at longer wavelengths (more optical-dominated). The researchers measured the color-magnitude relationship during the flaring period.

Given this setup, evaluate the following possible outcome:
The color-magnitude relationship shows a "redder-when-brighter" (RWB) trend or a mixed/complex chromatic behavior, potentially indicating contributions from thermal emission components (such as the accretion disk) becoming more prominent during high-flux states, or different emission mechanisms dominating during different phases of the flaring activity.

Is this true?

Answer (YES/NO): NO